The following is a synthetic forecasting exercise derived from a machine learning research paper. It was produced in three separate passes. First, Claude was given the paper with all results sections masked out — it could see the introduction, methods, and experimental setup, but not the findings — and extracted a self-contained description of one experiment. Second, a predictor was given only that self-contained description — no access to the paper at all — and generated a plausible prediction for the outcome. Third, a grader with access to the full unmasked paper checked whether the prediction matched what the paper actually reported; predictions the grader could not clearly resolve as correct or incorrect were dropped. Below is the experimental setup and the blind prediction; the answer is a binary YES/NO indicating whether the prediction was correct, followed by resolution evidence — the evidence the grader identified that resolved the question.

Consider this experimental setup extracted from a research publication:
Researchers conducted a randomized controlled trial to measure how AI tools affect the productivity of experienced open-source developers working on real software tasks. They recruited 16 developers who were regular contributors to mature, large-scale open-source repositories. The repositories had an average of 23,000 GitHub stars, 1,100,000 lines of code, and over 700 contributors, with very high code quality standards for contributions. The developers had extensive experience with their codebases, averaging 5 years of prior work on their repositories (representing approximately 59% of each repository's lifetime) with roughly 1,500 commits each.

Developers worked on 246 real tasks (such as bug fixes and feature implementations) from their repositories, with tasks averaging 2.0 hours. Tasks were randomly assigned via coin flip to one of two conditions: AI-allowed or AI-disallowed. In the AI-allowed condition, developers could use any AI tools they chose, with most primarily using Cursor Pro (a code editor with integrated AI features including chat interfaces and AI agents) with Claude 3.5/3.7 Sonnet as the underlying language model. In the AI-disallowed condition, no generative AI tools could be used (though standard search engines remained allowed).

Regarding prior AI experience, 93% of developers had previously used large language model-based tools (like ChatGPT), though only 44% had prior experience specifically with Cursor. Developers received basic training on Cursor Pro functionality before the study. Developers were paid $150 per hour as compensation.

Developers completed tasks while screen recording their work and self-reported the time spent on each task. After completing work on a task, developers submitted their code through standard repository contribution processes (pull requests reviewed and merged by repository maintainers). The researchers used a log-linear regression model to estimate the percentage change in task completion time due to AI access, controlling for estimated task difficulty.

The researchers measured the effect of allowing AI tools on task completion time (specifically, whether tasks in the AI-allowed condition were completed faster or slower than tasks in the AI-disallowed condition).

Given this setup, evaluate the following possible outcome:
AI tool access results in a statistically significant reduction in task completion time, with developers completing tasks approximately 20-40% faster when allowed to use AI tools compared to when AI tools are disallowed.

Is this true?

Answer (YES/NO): NO